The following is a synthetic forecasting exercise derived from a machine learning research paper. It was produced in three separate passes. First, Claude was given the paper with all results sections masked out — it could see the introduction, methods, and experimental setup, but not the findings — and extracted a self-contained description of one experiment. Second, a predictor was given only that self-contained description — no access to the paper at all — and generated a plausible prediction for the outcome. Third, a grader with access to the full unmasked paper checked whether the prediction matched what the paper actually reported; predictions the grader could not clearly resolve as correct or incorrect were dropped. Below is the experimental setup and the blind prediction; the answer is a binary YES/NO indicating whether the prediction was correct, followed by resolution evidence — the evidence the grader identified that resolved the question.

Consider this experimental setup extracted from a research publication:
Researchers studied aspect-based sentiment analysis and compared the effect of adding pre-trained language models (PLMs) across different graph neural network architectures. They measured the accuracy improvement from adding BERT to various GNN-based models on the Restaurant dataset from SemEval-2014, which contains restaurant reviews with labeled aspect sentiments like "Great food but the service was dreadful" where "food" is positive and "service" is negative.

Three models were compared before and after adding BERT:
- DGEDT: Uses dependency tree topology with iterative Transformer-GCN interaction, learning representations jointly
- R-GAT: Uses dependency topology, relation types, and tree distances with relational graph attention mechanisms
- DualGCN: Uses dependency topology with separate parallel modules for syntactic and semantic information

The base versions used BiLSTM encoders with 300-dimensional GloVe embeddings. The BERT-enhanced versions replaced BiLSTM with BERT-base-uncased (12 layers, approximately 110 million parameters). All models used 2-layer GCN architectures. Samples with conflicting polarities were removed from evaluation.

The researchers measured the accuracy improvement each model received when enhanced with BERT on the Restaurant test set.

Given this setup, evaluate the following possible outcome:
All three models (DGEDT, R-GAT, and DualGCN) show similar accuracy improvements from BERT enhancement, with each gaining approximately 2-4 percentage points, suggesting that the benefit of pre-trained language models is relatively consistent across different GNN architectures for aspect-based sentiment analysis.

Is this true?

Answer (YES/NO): YES